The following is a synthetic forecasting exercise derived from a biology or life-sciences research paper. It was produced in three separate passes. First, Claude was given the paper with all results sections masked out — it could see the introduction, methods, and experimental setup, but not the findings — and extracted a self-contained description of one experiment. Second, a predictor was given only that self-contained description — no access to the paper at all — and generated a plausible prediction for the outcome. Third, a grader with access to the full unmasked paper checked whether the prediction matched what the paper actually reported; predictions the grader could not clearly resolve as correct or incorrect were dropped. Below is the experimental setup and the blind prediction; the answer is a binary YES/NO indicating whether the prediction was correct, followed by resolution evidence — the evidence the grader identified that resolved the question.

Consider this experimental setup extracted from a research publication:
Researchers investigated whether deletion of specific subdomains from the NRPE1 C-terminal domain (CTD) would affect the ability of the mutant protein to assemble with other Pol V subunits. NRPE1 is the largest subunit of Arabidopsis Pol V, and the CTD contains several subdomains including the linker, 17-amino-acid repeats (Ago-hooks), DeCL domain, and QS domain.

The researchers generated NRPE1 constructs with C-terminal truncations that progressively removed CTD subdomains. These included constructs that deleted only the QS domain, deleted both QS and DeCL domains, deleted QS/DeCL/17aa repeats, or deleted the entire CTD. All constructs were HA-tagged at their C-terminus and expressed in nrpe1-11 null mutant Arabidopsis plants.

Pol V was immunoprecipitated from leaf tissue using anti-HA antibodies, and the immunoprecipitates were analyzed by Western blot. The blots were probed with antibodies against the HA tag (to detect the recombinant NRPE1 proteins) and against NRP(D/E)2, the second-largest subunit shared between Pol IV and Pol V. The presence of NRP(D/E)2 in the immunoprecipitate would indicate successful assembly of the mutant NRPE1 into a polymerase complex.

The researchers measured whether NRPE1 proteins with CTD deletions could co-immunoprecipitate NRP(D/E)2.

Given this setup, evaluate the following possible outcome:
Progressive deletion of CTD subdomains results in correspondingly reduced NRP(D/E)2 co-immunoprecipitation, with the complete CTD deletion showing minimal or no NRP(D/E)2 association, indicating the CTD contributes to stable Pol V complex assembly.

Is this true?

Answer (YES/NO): NO